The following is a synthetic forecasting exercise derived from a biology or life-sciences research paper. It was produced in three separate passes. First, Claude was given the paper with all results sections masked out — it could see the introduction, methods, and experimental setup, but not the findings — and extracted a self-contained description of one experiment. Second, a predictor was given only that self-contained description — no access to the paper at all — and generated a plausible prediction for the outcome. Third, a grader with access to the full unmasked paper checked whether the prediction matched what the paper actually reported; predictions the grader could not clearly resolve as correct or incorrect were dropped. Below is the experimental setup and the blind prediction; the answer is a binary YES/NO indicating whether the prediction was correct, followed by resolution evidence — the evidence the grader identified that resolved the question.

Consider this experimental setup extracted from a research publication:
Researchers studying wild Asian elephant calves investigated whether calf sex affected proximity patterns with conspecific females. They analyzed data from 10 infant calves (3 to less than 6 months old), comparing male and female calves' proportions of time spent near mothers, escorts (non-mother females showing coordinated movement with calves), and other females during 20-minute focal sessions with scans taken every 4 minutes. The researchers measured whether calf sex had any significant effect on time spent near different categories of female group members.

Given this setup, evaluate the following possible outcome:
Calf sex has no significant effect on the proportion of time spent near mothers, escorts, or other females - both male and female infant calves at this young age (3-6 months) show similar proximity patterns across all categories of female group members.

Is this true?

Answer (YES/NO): YES